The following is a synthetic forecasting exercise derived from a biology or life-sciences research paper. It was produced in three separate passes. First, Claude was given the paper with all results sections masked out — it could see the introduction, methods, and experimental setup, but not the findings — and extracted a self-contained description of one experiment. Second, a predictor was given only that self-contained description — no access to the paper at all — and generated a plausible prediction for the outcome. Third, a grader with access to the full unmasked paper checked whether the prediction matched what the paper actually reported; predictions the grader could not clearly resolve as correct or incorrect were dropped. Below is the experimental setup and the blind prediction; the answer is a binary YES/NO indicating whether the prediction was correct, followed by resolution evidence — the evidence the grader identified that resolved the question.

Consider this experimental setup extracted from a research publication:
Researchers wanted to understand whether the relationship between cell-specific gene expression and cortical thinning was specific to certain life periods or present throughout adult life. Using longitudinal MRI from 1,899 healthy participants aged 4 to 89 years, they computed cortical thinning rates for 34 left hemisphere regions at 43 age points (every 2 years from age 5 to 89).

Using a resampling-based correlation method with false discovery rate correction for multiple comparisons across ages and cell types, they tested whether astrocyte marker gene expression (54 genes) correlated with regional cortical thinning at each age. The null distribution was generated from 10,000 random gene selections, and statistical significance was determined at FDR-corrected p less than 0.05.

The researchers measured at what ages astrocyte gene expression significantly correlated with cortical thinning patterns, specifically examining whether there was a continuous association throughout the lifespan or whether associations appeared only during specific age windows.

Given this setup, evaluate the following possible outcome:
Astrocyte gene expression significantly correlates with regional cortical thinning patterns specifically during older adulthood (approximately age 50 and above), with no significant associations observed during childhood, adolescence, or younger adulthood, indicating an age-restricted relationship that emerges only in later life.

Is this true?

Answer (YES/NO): NO